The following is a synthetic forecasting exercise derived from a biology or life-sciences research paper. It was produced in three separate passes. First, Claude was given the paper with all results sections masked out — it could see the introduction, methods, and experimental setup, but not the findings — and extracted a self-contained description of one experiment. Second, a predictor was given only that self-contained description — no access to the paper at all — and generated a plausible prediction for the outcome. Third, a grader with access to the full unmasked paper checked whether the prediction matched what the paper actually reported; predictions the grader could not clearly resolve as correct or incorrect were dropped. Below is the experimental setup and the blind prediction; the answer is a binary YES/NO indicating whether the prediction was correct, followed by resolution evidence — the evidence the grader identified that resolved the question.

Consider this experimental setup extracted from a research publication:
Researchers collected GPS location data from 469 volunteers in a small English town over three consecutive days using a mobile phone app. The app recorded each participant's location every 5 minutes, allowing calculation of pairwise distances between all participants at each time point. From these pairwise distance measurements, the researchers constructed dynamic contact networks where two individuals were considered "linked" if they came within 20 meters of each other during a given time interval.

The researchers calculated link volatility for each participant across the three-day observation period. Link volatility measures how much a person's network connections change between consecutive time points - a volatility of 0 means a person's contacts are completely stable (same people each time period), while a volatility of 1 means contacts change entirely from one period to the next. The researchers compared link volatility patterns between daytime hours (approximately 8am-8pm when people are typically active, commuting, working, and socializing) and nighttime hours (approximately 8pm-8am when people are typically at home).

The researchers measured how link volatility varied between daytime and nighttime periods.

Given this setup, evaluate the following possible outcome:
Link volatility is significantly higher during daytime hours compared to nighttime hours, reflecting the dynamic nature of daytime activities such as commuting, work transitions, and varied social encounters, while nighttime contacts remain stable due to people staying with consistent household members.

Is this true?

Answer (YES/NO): YES